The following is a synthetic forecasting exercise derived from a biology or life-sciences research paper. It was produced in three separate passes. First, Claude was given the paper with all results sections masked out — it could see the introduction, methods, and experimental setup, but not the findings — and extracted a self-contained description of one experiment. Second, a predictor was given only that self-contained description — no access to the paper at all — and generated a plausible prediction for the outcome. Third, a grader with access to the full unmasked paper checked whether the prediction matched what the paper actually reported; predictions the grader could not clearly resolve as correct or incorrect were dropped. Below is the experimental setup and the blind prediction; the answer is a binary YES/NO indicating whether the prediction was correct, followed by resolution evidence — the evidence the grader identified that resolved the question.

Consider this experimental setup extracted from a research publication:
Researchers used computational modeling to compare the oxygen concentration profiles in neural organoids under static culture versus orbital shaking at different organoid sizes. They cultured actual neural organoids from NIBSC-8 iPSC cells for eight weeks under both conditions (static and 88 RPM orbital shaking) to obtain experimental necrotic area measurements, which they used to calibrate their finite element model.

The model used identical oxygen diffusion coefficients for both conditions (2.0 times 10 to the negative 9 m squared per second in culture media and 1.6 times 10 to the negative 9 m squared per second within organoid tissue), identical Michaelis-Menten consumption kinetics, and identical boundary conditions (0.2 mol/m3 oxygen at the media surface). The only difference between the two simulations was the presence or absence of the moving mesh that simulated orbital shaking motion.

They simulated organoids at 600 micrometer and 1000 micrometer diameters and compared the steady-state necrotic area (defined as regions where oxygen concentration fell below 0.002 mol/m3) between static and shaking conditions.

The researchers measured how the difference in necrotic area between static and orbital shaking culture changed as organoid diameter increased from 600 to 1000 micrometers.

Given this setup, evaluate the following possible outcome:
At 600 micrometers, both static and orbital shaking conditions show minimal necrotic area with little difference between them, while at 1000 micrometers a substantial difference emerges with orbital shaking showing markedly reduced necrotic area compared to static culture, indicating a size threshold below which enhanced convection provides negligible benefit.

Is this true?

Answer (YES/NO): NO